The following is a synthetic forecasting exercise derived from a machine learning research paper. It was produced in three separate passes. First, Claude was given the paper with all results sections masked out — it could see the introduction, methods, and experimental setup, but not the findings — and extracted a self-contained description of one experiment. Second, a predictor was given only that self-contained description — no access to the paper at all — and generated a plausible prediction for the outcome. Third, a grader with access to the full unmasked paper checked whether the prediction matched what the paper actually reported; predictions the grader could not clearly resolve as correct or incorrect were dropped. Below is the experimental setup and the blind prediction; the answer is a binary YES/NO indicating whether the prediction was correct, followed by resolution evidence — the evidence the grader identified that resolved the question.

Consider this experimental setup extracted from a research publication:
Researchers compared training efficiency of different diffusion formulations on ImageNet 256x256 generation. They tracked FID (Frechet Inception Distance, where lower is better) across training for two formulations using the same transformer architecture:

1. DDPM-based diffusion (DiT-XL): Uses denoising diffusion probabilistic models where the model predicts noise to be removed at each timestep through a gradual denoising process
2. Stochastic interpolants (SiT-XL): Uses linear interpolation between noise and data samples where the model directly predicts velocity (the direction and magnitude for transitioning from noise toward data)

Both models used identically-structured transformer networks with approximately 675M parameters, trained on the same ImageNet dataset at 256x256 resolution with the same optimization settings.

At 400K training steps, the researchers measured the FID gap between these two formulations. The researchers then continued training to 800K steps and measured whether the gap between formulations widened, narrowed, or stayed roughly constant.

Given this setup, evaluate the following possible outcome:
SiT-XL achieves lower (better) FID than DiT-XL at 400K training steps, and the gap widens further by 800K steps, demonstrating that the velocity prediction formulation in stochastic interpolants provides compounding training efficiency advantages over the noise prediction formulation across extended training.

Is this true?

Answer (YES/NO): NO